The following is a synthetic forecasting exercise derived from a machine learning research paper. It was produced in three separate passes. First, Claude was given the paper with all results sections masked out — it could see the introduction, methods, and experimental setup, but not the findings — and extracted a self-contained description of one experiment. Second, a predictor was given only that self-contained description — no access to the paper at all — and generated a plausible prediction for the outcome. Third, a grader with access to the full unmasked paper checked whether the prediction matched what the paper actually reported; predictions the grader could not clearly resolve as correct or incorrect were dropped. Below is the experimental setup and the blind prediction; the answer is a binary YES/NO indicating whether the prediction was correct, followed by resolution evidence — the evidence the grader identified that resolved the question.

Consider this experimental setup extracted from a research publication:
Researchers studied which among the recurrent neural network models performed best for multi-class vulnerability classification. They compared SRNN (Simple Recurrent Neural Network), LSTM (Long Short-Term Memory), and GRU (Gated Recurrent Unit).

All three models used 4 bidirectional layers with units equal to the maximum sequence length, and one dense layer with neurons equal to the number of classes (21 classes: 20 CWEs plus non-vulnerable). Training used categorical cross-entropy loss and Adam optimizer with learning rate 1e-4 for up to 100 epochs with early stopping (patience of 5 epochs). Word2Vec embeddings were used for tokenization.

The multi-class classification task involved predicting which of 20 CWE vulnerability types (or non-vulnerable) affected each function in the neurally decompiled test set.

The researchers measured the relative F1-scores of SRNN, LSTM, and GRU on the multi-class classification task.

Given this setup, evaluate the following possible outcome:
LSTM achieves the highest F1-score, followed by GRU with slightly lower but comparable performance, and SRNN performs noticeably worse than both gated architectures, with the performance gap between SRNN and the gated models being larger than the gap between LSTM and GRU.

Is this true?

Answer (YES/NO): NO